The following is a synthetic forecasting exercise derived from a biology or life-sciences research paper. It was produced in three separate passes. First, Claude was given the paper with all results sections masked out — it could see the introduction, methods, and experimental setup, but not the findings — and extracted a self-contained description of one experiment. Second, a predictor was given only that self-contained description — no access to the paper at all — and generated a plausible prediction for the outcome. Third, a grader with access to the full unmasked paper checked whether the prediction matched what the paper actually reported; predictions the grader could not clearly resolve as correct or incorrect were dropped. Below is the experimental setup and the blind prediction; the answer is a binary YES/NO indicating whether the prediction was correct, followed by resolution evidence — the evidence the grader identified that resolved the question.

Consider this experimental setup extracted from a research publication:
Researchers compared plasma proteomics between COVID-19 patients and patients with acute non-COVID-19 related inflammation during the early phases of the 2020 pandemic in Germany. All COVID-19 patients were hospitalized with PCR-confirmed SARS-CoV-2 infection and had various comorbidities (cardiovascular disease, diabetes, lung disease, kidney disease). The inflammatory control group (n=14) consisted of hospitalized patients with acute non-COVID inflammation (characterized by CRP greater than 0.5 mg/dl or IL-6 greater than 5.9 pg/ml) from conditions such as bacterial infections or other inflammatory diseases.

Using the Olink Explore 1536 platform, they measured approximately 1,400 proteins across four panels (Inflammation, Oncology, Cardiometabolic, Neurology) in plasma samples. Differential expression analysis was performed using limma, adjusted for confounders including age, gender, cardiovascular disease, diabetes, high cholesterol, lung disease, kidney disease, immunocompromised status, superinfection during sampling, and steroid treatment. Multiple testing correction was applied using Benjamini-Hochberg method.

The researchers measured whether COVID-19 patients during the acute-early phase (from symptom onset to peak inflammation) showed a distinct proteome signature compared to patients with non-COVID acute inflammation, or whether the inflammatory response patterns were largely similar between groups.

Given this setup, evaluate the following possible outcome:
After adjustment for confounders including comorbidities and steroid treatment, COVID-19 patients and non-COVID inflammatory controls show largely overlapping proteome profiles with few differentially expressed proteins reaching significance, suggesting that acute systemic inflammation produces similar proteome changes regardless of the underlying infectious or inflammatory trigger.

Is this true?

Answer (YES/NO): NO